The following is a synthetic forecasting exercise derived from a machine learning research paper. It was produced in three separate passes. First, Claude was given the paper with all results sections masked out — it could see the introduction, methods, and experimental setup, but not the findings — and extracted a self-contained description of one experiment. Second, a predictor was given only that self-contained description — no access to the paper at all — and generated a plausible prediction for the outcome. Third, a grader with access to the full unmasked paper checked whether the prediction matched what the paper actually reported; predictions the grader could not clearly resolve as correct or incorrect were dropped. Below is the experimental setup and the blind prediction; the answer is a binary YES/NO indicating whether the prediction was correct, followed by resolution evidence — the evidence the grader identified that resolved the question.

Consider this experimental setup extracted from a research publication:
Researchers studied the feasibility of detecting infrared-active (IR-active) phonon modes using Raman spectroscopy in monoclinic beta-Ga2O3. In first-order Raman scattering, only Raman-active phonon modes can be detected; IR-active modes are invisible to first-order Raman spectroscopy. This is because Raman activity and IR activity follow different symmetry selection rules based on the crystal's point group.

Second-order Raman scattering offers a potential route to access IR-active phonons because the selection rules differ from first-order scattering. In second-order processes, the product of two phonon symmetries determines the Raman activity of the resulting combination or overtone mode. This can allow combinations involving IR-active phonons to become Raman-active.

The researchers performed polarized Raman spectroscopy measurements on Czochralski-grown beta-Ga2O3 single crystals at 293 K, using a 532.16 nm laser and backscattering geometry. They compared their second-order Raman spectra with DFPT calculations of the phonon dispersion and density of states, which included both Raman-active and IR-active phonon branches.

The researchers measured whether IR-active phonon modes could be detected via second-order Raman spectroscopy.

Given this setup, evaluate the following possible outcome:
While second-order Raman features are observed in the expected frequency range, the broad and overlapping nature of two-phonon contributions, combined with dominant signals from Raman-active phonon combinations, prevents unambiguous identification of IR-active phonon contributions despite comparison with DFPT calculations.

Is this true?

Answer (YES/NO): NO